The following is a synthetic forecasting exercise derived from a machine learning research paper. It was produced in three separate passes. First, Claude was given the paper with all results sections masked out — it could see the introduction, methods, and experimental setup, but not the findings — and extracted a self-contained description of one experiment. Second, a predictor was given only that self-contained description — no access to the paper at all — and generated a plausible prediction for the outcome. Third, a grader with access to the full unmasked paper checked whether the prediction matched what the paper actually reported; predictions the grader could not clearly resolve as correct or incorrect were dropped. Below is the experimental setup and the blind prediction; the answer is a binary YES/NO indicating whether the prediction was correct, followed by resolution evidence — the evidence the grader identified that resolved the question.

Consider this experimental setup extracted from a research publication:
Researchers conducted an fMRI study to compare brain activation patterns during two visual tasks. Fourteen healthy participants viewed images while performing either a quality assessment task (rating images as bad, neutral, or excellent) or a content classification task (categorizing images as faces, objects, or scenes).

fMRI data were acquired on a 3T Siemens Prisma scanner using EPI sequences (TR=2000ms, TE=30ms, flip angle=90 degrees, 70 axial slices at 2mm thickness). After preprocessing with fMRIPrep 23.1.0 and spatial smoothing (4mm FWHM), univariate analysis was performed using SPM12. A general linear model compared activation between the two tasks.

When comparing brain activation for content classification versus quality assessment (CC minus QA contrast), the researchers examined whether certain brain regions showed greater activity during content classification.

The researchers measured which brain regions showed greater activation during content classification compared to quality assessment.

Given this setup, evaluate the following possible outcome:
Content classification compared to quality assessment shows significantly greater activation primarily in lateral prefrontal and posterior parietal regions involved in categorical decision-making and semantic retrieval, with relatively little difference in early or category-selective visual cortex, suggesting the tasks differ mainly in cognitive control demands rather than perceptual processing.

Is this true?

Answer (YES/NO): YES